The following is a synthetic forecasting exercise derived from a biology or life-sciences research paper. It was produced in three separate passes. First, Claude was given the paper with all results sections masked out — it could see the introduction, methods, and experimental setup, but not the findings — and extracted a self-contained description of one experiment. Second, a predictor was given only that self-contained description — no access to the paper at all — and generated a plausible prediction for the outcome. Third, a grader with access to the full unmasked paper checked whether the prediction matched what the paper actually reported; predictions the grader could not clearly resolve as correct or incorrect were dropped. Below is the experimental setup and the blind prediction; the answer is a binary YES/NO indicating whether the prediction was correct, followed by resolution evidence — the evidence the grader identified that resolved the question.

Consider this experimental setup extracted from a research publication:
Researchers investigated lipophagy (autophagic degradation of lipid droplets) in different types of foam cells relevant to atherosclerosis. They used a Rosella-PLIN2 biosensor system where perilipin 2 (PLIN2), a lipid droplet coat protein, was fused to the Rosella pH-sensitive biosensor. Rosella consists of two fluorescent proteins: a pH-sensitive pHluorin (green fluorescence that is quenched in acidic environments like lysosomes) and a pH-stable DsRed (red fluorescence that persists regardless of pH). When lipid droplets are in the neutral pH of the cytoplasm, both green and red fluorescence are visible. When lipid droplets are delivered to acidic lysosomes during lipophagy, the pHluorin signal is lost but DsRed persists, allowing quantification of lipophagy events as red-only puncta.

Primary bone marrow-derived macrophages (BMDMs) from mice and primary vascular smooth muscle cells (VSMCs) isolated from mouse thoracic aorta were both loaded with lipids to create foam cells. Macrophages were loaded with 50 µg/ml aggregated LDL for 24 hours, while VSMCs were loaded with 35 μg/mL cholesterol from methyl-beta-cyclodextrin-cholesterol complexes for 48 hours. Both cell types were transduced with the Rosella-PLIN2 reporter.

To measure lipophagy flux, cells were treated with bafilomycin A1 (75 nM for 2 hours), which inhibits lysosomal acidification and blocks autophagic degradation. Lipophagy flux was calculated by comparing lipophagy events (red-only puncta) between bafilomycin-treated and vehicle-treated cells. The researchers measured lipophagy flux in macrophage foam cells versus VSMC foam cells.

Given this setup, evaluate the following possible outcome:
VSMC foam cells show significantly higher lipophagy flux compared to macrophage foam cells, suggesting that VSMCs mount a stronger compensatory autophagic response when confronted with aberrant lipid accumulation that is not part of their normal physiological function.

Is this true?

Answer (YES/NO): NO